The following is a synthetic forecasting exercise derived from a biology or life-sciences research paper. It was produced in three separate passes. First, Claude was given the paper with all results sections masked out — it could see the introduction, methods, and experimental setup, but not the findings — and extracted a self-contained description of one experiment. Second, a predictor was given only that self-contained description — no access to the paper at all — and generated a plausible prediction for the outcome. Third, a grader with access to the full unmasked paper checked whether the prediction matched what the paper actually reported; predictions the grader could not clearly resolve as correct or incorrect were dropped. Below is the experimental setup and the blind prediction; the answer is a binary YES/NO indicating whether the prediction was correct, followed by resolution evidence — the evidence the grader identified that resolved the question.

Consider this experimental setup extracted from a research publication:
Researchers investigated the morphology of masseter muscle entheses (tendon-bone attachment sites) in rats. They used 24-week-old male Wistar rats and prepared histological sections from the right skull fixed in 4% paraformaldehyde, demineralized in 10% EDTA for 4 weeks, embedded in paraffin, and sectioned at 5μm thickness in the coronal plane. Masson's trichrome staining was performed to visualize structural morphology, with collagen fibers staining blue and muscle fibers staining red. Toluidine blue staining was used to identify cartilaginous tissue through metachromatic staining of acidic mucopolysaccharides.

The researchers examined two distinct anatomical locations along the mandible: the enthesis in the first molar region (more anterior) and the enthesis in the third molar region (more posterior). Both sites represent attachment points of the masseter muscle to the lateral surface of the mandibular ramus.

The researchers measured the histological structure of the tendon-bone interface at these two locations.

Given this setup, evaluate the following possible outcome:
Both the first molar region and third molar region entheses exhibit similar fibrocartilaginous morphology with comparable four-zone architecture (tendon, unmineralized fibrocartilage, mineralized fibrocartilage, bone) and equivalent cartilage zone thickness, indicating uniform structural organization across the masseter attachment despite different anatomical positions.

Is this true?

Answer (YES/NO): NO